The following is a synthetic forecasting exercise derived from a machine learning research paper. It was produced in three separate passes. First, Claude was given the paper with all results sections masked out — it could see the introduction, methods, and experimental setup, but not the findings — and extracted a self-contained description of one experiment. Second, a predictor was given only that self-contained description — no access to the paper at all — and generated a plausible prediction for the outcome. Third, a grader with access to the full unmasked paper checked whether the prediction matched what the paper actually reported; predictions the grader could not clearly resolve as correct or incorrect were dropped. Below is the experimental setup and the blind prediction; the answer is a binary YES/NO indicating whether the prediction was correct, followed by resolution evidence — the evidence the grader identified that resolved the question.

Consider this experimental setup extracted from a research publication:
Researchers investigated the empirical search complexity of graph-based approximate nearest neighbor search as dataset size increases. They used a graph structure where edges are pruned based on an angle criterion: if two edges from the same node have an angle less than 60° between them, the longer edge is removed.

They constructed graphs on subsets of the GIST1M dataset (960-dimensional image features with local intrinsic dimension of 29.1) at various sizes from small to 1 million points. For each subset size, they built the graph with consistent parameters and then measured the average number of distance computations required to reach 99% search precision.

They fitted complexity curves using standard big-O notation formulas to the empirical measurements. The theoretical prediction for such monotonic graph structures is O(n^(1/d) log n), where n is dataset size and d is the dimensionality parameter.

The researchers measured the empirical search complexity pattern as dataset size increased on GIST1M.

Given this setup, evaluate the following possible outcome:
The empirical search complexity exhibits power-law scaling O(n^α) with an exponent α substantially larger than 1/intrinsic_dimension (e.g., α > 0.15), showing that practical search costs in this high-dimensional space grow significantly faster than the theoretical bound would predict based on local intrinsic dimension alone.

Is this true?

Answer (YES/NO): NO